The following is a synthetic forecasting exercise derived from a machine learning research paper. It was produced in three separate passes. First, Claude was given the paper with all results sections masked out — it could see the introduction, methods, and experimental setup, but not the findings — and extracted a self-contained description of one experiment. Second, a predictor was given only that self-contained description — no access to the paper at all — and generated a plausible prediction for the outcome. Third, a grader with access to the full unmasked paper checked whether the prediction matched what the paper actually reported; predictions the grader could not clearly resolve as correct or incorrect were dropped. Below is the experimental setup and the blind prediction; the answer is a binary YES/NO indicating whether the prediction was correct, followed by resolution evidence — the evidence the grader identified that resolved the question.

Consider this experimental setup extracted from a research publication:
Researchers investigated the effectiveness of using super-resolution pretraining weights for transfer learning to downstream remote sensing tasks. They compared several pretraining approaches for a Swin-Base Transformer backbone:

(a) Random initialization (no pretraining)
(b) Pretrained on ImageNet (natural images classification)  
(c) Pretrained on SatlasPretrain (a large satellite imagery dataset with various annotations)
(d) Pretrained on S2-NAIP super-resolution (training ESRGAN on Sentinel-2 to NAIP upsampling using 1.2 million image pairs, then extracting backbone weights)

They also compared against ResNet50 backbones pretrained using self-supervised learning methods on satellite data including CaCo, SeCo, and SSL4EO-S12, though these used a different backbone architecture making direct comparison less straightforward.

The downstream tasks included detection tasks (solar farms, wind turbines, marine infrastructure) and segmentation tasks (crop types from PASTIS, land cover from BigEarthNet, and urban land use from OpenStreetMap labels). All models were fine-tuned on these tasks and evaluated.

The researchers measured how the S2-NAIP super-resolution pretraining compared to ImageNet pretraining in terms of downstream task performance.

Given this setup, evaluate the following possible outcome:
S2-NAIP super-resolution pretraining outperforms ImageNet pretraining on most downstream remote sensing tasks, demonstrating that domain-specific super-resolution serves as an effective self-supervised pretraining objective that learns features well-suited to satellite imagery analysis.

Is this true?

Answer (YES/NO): YES